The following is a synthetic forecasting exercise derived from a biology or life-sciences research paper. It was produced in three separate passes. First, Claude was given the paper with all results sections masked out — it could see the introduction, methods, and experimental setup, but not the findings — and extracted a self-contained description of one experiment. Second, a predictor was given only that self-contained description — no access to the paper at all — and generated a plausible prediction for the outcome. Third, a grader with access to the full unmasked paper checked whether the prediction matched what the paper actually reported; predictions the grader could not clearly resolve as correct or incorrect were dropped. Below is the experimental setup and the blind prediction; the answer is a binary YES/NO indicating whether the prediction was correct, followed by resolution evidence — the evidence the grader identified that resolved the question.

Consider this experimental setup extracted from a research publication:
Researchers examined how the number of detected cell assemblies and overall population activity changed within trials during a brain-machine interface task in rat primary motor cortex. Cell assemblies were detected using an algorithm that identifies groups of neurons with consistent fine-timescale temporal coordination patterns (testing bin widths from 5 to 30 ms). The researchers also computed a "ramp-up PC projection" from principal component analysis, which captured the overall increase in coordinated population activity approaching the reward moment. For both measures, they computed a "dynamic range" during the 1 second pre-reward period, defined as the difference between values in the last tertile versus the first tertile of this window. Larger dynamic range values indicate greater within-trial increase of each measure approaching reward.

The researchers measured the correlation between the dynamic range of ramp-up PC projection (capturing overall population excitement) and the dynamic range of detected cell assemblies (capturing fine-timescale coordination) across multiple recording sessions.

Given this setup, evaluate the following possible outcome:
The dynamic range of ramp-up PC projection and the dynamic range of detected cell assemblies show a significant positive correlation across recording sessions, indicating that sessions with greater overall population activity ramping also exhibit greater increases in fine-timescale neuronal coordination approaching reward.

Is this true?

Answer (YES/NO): YES